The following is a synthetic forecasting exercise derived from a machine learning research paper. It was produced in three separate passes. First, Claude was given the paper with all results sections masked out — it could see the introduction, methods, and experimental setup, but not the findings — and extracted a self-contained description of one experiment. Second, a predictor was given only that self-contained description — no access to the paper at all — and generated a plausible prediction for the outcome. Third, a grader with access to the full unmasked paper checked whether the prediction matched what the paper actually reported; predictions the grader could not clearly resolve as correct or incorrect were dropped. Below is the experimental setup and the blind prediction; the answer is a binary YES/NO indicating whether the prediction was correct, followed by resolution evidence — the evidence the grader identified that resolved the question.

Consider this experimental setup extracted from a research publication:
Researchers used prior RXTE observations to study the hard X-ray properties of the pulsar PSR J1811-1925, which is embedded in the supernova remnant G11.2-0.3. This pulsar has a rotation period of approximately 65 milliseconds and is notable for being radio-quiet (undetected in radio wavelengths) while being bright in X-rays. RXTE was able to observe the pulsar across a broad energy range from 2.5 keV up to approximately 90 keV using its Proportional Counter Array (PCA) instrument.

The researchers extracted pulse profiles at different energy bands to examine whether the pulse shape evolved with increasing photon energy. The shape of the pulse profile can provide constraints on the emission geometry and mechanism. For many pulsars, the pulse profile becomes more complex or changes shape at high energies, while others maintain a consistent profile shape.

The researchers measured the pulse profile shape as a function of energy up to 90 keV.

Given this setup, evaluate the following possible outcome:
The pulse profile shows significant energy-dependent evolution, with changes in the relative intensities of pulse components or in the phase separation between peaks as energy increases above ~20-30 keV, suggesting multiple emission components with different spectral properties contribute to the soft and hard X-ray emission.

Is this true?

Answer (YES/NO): NO